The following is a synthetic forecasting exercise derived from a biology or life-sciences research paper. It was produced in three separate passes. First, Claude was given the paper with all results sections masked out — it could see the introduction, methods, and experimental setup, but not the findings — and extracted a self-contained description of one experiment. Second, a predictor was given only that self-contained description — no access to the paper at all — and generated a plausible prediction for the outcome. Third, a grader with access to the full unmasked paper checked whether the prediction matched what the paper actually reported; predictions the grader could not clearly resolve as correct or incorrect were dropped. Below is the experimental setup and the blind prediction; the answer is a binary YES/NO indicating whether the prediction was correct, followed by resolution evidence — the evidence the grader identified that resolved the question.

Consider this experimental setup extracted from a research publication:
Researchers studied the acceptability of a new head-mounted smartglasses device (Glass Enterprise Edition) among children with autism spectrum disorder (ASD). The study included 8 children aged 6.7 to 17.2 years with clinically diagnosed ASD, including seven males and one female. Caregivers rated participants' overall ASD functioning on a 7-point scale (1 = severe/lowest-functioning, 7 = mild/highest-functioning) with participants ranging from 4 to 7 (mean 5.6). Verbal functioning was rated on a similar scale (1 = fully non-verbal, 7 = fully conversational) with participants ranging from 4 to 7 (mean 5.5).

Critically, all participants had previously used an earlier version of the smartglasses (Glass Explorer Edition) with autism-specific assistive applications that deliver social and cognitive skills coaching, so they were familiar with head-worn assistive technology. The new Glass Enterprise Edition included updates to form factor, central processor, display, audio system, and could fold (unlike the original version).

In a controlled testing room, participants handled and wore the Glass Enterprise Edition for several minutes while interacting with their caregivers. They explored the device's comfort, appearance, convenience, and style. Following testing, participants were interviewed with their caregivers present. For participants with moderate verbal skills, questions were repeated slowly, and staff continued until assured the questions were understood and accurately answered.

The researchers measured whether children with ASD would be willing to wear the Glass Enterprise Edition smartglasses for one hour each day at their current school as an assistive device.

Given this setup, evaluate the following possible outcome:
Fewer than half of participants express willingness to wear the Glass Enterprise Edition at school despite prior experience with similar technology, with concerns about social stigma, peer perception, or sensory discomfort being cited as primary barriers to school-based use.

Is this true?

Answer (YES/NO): NO